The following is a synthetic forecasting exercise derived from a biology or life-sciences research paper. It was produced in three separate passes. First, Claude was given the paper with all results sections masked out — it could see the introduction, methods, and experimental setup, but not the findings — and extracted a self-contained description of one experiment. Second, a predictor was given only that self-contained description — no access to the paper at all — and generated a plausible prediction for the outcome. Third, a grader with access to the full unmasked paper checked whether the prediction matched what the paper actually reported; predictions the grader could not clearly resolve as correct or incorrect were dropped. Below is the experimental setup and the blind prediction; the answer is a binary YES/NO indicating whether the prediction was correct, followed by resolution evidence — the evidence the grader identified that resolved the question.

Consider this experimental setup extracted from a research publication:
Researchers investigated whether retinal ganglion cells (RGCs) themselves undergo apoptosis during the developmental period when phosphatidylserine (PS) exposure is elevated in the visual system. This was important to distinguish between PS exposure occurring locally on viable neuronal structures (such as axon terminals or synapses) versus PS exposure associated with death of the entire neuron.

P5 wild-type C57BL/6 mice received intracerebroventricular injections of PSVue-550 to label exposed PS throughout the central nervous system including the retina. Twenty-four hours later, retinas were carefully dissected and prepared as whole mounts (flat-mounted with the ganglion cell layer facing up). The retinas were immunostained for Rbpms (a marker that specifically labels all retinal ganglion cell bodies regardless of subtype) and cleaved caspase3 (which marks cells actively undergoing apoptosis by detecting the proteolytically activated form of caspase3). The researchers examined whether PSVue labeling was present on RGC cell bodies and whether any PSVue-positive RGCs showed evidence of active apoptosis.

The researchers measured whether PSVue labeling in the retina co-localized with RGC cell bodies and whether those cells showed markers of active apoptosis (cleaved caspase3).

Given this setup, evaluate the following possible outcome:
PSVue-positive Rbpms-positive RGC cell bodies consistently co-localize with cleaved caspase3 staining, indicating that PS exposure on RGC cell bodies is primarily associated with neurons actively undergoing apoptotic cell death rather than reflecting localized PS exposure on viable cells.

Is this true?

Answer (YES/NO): NO